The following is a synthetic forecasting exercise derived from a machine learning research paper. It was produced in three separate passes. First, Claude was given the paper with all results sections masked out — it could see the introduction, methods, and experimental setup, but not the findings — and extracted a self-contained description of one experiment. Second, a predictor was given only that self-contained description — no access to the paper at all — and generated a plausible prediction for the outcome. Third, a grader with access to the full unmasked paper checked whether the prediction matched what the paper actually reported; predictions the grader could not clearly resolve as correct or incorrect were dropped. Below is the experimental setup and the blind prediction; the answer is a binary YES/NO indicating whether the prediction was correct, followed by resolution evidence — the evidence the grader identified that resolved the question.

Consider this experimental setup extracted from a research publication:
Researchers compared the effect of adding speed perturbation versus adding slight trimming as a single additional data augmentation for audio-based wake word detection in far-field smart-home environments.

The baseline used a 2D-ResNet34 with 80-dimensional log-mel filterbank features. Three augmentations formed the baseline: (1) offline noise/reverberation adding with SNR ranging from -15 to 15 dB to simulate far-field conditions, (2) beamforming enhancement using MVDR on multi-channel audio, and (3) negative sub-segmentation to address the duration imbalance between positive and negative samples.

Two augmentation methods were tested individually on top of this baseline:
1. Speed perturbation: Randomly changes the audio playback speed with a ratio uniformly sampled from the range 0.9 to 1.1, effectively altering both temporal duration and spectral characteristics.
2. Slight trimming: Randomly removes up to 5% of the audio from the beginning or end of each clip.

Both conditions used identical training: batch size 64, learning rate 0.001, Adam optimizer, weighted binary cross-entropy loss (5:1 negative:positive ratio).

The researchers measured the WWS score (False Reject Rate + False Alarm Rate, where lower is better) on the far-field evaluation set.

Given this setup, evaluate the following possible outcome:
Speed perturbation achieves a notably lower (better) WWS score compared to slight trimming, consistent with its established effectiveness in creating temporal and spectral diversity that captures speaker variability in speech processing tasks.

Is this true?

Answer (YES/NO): YES